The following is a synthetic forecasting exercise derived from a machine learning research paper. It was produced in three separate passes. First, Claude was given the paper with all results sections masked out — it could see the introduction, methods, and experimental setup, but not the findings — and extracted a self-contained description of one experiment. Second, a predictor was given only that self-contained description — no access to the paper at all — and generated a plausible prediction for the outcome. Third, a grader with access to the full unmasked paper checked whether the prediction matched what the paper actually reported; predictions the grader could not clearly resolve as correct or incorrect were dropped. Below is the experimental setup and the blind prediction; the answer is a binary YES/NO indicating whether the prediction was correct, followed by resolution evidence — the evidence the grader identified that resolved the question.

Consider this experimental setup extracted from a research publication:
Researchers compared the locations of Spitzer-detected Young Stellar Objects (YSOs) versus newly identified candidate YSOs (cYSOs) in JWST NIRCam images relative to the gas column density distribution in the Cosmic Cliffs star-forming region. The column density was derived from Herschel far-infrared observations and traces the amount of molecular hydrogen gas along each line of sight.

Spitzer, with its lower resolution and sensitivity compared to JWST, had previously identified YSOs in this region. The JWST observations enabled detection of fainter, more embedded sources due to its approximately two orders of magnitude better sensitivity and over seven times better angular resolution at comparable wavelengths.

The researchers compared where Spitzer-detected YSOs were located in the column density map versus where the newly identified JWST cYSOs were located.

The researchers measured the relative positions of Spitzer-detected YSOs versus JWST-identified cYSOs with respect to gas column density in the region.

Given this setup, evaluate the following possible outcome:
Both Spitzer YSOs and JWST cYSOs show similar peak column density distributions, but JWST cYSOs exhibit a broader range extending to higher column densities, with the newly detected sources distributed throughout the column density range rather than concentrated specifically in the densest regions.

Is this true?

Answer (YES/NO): NO